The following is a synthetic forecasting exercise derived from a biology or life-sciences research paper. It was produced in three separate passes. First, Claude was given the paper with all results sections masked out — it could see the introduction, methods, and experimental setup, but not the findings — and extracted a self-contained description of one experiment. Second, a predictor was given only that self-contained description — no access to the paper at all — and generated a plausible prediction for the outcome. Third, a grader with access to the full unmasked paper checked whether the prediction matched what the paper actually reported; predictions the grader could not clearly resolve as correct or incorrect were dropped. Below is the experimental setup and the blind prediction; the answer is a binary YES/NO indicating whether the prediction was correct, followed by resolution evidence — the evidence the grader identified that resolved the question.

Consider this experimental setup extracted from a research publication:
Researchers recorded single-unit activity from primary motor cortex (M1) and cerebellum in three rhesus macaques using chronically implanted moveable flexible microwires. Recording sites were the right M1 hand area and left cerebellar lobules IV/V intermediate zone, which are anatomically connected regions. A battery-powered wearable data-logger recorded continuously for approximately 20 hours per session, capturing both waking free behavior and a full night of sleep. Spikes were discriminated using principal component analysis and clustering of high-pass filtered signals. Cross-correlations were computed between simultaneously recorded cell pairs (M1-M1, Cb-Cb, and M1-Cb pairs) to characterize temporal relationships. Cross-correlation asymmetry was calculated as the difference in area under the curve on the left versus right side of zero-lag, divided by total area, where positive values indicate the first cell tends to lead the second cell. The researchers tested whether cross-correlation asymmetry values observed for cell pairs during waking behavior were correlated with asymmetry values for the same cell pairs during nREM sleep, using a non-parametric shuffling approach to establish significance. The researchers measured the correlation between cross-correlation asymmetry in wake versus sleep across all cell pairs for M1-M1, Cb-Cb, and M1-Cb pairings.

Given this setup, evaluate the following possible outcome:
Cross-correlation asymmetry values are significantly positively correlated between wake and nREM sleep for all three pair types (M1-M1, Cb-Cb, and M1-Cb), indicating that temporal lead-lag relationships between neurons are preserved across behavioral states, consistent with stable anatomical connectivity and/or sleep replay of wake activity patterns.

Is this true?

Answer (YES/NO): YES